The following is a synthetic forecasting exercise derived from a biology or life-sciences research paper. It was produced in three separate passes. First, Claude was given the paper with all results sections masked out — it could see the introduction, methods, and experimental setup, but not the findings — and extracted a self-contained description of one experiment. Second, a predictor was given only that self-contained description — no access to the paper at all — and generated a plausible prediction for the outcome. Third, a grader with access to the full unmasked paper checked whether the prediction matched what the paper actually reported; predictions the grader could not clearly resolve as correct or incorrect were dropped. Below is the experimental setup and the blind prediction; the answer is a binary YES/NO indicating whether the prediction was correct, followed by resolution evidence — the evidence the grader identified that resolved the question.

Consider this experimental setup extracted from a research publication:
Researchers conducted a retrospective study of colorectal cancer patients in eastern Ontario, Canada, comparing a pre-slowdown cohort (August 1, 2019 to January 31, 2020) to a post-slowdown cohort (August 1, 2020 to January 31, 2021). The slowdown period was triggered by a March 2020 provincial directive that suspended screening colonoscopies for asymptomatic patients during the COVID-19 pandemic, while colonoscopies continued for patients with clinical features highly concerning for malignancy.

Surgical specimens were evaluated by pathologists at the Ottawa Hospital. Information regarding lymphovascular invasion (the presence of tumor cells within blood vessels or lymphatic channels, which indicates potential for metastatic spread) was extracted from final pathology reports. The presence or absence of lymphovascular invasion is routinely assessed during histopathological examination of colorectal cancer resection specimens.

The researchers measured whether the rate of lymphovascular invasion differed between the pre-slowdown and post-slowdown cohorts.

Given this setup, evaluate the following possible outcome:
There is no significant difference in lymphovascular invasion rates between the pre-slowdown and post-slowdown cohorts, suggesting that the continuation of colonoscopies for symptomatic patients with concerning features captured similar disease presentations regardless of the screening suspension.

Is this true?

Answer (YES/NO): YES